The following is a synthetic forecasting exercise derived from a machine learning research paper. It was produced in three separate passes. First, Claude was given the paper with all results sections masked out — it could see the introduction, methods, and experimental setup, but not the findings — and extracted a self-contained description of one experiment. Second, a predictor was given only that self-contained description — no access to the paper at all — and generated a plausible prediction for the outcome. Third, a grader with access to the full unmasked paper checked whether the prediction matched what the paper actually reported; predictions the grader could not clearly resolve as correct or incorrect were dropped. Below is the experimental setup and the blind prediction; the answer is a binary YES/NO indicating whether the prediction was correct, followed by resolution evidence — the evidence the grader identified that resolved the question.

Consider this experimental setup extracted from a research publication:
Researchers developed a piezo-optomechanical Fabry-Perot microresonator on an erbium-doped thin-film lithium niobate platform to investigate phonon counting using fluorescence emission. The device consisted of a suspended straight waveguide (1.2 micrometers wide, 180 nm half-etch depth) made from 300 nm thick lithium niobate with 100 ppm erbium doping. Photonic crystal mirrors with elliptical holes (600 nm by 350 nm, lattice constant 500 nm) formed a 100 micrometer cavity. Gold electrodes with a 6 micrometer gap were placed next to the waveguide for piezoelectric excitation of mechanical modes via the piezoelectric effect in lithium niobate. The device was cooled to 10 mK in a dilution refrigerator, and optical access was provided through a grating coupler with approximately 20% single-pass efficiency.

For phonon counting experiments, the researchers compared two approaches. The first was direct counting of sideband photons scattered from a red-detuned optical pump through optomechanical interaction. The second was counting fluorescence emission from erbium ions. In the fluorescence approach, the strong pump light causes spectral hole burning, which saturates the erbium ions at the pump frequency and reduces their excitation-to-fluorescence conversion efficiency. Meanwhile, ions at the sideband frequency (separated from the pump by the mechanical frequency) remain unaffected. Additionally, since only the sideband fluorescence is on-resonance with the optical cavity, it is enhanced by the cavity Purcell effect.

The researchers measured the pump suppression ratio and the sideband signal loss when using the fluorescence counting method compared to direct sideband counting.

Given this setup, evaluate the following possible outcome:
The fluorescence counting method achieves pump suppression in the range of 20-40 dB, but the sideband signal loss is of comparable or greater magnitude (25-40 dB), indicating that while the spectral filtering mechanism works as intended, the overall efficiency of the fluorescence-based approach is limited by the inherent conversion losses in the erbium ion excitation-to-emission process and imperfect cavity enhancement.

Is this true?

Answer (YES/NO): NO